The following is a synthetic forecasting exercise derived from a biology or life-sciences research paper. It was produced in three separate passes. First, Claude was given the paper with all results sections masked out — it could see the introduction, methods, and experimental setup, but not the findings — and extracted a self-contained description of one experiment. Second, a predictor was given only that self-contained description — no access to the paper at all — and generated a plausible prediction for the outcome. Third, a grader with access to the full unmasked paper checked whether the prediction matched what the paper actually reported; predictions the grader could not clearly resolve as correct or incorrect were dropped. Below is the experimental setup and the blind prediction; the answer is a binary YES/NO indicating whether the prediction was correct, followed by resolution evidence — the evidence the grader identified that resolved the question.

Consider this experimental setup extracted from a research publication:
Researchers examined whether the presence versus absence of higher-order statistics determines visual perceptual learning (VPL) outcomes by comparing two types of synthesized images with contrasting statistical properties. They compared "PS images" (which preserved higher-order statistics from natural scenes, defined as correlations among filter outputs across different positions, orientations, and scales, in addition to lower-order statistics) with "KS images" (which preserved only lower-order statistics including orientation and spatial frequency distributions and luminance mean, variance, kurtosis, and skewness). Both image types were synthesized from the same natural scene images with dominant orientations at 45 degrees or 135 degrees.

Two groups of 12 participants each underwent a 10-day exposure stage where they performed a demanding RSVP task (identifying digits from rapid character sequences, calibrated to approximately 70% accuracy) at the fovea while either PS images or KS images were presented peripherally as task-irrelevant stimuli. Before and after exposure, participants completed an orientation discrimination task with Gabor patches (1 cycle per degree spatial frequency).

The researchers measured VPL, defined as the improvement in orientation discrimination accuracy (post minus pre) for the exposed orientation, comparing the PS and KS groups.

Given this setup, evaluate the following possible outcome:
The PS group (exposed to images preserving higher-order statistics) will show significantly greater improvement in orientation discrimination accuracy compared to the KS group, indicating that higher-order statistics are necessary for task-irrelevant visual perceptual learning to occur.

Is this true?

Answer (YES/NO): YES